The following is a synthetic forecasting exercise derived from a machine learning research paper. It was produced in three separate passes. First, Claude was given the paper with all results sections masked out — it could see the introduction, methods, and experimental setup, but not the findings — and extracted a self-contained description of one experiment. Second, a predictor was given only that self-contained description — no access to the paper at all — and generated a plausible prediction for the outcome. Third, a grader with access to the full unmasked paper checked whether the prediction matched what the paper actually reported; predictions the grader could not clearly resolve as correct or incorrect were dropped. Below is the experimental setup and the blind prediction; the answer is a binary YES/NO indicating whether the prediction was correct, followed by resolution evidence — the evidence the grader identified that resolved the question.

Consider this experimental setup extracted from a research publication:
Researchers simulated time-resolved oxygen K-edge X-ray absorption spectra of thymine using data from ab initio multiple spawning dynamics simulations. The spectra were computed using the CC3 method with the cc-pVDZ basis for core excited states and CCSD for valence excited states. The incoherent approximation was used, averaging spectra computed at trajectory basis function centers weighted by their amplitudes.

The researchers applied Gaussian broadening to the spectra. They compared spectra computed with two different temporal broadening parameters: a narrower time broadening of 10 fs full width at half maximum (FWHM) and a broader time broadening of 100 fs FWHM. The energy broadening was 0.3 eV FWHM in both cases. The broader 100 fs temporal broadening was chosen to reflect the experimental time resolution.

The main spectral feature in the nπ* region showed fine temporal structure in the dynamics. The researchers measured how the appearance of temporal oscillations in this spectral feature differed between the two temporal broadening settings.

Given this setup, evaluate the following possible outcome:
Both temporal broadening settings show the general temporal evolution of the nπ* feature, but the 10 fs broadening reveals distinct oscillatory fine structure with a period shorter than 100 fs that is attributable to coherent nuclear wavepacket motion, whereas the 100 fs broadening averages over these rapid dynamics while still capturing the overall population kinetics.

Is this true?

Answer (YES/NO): YES